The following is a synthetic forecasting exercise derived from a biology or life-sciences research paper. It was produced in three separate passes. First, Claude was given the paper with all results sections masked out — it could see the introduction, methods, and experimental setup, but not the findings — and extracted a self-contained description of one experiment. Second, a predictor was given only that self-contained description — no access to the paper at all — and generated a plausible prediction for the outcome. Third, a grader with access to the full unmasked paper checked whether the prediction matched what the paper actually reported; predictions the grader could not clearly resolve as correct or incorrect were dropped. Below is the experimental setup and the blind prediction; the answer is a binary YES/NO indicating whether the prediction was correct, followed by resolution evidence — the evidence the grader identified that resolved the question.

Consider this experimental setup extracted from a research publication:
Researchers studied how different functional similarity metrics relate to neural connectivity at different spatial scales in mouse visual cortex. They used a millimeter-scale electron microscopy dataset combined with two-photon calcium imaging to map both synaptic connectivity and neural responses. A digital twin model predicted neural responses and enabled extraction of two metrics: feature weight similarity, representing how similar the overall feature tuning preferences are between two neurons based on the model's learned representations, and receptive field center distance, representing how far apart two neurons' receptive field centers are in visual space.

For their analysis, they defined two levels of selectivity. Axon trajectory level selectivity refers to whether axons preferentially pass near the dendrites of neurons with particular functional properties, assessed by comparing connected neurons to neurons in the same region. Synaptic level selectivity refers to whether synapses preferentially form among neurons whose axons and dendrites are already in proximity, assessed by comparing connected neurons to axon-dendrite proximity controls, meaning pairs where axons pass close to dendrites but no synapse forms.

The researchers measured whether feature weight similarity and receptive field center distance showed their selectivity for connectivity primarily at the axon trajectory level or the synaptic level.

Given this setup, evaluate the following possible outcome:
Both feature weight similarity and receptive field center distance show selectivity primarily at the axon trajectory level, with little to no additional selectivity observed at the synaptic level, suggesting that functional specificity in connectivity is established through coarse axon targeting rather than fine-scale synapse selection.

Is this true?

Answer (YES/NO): NO